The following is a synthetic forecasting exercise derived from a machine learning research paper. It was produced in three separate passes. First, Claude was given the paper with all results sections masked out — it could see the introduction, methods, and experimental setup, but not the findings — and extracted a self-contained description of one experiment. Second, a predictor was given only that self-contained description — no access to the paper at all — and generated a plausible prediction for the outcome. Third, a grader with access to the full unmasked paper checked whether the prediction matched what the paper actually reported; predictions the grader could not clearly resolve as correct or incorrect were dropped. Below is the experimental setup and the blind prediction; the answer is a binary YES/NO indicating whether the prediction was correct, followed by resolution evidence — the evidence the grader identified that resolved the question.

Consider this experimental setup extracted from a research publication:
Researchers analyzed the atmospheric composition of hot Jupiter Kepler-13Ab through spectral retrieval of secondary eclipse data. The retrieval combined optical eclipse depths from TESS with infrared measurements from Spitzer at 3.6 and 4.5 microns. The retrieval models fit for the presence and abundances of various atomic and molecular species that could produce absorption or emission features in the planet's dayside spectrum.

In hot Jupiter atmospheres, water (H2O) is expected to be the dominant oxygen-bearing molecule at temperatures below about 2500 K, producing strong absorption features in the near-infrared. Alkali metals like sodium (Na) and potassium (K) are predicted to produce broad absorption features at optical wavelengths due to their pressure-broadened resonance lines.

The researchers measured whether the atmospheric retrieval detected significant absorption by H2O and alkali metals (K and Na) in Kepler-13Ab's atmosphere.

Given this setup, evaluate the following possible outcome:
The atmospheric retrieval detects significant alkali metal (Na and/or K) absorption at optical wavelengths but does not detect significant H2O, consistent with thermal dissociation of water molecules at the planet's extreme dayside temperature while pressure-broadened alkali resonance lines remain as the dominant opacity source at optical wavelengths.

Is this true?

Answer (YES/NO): NO